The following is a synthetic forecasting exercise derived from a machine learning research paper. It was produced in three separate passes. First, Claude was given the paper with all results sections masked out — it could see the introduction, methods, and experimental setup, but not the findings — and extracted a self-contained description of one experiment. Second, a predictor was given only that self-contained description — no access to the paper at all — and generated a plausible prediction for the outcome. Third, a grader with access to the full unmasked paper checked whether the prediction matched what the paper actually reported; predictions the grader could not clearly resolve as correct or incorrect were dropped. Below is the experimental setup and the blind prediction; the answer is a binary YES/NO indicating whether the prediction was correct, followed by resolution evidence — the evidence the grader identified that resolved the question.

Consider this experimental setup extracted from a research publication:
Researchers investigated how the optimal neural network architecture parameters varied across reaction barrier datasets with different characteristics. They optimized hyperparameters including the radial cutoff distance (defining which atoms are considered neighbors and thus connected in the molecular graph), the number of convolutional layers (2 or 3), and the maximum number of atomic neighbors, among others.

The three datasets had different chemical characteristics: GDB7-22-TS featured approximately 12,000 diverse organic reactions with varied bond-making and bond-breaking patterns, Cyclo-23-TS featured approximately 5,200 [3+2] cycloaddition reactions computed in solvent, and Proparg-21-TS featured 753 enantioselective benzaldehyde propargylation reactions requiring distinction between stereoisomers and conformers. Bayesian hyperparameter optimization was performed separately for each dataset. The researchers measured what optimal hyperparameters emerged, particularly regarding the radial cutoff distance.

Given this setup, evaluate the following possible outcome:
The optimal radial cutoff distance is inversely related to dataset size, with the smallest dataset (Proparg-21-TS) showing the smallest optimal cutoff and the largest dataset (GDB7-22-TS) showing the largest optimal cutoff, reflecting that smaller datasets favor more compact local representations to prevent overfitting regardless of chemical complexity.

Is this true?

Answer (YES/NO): NO